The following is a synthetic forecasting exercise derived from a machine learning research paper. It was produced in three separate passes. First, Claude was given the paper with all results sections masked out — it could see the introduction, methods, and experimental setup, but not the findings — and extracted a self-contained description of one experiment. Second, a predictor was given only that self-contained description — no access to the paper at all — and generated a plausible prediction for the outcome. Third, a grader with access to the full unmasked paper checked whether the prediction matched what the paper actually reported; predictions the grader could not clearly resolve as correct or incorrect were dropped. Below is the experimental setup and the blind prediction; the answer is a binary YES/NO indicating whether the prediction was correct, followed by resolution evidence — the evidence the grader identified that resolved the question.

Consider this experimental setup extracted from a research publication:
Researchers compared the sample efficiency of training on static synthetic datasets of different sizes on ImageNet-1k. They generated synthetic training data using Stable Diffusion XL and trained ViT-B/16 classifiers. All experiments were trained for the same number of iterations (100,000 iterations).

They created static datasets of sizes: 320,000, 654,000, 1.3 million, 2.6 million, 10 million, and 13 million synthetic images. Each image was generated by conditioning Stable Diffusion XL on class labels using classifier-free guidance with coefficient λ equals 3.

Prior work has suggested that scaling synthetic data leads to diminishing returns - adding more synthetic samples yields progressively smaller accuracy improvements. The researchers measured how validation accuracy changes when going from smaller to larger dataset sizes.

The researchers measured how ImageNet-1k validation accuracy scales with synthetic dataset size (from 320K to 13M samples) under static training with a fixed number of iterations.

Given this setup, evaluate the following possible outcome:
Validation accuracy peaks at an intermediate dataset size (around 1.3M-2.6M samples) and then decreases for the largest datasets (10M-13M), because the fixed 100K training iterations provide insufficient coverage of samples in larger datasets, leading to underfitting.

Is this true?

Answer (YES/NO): NO